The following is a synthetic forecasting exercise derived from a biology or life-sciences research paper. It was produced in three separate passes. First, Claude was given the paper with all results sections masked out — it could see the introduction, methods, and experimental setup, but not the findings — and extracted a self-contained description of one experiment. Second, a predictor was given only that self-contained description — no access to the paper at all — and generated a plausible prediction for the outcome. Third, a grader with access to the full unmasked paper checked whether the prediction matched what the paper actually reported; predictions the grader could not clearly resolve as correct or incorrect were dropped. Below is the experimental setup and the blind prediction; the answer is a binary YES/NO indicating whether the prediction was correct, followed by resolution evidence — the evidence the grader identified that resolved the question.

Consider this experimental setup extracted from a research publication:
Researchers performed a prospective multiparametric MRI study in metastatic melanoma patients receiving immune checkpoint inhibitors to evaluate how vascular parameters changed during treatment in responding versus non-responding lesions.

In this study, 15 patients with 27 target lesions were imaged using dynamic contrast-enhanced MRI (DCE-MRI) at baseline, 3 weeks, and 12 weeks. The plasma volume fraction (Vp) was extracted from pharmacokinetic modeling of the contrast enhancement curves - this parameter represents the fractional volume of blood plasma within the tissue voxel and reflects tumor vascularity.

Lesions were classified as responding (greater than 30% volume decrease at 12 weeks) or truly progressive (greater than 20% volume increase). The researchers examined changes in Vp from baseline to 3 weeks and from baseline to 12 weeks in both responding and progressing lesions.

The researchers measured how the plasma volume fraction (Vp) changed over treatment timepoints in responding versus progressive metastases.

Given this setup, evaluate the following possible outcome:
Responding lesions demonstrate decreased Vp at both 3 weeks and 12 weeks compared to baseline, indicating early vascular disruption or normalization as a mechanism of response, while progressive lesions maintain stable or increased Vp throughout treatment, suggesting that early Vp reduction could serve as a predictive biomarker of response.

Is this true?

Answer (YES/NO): NO